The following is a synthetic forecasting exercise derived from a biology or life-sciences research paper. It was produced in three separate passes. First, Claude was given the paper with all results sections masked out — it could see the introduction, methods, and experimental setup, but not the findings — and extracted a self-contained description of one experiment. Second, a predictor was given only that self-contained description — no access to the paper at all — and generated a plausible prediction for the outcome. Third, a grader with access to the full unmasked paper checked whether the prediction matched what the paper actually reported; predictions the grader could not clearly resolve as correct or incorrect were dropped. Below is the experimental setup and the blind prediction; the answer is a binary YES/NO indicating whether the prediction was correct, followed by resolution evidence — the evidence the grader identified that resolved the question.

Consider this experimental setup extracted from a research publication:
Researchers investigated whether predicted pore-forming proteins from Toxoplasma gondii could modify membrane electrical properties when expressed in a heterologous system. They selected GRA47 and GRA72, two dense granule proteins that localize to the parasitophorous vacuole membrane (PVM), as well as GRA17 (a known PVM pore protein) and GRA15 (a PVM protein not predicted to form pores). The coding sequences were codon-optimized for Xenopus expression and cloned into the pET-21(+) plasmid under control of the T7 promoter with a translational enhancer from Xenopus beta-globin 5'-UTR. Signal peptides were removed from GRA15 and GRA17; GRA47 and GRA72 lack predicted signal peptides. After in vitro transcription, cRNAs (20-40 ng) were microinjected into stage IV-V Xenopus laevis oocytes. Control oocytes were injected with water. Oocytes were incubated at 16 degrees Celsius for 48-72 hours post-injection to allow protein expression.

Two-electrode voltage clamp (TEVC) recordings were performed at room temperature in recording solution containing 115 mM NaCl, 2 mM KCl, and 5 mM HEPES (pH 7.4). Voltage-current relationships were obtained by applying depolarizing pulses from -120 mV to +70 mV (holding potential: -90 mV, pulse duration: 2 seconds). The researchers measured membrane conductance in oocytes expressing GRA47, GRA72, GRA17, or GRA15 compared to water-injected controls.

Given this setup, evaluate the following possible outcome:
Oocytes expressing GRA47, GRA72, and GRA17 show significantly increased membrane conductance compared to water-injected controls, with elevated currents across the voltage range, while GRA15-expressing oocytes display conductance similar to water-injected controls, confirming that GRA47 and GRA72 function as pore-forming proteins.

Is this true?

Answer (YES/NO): YES